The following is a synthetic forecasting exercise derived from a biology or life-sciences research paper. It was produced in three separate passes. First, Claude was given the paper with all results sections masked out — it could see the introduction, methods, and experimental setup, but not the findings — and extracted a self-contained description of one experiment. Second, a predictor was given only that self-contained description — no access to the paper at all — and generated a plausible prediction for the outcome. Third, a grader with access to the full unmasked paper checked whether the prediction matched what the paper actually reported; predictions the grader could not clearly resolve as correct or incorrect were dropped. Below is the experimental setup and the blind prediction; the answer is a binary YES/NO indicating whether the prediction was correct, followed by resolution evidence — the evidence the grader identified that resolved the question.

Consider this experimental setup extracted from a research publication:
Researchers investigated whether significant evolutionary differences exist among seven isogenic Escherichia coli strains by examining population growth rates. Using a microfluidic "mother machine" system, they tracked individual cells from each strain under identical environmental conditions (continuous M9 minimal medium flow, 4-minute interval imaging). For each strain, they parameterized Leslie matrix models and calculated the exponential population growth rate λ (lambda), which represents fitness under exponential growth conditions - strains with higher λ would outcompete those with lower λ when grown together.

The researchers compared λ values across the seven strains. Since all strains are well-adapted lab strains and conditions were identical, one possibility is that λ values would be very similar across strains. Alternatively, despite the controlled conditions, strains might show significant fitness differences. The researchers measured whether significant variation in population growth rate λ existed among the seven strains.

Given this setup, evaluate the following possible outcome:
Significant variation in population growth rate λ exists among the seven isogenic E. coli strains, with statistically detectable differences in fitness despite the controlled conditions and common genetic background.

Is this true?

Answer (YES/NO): YES